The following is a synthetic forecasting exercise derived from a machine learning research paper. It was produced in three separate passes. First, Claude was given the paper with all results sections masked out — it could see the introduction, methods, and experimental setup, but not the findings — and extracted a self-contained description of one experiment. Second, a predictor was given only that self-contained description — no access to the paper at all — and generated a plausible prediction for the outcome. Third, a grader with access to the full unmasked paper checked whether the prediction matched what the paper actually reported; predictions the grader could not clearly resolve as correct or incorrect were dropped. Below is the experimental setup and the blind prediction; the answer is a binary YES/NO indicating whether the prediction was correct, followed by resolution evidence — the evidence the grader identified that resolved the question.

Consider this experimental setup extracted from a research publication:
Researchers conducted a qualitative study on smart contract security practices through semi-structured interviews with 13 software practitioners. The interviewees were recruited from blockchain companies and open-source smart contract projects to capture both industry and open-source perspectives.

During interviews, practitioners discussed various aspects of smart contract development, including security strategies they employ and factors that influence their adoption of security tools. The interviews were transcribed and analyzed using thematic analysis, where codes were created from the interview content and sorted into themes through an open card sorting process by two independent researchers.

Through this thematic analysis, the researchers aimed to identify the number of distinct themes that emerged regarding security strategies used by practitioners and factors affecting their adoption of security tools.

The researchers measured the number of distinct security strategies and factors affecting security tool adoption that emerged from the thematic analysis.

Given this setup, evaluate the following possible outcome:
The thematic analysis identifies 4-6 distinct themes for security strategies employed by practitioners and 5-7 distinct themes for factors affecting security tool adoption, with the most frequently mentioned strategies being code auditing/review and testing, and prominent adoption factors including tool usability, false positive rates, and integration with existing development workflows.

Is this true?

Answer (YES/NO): NO